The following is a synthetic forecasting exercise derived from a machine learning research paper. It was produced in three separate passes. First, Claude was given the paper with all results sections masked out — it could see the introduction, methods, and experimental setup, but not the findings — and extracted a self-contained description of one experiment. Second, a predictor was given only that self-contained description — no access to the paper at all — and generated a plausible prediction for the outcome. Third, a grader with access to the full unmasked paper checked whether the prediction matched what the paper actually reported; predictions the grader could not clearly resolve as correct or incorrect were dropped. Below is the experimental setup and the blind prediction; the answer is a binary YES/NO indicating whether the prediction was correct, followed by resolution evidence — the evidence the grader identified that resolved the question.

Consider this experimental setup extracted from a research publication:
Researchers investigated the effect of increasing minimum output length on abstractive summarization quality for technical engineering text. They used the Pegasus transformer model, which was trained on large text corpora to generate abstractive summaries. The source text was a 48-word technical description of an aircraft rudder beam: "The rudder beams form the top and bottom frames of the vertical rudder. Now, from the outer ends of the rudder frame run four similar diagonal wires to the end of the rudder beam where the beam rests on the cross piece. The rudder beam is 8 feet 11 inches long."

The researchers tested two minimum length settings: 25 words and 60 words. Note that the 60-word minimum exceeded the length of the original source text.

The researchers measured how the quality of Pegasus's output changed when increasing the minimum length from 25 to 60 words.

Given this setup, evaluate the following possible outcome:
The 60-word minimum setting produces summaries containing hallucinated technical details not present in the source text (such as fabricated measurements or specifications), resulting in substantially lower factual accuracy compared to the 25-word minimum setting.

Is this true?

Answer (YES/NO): NO